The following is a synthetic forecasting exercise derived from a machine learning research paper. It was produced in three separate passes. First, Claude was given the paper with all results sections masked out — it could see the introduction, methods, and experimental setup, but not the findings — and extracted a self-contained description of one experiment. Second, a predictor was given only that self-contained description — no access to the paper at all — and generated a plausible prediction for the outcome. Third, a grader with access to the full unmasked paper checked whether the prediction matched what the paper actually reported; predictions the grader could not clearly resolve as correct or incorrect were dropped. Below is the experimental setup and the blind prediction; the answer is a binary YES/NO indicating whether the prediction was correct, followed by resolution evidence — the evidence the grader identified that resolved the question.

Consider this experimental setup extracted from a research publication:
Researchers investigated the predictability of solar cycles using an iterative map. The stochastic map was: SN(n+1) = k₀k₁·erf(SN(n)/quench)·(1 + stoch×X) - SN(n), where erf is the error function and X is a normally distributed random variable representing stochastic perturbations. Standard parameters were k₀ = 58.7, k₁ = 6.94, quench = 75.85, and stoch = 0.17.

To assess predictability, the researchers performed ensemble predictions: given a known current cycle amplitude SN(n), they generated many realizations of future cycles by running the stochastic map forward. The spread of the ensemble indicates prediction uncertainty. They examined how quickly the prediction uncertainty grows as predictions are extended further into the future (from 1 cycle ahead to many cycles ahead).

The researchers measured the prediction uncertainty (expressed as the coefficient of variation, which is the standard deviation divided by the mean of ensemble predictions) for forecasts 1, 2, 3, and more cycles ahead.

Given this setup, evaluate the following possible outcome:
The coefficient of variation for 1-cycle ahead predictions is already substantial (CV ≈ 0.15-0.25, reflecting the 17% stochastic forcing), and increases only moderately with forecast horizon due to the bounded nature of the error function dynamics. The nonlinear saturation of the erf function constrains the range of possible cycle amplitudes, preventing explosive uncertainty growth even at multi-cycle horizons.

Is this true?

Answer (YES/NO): NO